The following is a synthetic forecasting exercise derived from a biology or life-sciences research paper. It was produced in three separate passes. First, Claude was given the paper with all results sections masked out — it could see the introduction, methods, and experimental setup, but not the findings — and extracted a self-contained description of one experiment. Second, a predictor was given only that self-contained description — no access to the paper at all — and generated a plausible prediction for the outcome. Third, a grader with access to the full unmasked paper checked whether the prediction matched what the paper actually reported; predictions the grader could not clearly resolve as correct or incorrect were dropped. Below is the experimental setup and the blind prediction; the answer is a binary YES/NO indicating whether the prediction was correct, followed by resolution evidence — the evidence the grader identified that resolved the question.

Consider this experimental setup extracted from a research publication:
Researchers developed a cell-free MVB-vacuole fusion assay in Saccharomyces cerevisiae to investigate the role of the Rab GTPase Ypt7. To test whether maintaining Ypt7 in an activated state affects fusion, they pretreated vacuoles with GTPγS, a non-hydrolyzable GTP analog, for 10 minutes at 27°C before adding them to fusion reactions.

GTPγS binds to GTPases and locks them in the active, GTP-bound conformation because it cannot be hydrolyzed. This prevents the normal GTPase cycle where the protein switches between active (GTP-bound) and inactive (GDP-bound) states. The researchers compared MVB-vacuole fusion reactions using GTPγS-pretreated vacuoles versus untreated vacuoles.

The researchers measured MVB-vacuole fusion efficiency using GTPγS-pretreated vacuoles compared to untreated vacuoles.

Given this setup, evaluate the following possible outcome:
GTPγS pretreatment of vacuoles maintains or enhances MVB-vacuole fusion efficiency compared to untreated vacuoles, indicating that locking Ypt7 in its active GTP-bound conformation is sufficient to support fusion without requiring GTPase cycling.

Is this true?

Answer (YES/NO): YES